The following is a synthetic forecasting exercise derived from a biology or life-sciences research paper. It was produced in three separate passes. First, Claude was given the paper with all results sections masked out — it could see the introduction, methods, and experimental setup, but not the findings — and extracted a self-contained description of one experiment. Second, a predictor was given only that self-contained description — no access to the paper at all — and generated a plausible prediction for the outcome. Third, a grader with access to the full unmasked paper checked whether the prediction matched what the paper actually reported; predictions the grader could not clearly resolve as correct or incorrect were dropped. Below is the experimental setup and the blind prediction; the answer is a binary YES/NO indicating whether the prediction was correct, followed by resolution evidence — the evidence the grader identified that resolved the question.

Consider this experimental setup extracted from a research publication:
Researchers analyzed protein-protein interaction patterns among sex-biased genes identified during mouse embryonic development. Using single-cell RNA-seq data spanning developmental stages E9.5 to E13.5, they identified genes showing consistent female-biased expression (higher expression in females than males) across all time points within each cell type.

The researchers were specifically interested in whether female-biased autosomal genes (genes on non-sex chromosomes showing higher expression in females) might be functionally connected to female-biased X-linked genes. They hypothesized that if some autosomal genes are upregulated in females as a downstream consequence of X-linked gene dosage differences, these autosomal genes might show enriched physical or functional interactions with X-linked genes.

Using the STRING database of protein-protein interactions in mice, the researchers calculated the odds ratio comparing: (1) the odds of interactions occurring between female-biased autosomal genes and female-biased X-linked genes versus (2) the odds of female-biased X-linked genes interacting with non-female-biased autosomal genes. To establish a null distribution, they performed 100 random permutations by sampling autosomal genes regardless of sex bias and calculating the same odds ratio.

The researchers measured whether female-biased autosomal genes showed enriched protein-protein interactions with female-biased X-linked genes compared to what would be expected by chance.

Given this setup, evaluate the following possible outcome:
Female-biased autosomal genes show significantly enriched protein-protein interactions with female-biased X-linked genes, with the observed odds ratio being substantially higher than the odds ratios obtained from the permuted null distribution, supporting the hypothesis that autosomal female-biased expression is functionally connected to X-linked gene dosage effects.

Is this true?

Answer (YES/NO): YES